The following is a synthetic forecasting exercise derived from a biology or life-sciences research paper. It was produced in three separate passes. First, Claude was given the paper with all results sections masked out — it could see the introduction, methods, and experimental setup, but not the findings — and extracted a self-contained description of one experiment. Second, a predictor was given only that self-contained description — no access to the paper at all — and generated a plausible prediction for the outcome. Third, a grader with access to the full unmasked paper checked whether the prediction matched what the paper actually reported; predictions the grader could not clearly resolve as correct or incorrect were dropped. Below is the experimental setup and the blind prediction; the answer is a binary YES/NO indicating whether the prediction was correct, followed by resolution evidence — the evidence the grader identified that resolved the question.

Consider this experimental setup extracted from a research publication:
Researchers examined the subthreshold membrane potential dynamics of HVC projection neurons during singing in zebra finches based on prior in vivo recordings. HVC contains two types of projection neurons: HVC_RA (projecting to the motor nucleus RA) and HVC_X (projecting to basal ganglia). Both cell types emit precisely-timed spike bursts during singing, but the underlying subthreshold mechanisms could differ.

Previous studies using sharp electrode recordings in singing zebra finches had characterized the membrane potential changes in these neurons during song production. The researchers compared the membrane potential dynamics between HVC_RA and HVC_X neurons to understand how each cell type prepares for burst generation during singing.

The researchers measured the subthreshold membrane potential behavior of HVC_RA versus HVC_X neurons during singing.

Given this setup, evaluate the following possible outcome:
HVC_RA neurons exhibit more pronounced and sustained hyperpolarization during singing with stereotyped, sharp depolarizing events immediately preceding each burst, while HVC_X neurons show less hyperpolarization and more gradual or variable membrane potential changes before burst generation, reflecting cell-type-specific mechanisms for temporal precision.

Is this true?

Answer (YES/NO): NO